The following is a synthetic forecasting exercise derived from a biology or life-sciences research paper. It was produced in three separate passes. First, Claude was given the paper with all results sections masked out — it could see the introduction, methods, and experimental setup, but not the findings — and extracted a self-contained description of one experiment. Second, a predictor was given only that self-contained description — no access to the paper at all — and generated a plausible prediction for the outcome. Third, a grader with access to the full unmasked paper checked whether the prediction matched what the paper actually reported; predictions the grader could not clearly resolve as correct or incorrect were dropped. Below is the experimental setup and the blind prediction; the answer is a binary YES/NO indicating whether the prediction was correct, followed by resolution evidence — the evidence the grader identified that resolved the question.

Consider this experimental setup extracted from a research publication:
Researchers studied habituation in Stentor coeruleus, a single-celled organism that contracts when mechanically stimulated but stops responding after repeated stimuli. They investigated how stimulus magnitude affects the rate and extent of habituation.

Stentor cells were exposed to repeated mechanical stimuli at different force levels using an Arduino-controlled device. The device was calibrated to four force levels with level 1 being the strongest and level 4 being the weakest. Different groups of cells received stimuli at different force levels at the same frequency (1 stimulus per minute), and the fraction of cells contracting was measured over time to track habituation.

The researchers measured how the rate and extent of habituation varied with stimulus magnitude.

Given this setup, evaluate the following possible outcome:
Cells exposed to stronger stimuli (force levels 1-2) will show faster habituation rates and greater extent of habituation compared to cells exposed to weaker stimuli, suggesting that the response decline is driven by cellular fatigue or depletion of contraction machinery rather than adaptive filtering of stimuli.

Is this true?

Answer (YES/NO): NO